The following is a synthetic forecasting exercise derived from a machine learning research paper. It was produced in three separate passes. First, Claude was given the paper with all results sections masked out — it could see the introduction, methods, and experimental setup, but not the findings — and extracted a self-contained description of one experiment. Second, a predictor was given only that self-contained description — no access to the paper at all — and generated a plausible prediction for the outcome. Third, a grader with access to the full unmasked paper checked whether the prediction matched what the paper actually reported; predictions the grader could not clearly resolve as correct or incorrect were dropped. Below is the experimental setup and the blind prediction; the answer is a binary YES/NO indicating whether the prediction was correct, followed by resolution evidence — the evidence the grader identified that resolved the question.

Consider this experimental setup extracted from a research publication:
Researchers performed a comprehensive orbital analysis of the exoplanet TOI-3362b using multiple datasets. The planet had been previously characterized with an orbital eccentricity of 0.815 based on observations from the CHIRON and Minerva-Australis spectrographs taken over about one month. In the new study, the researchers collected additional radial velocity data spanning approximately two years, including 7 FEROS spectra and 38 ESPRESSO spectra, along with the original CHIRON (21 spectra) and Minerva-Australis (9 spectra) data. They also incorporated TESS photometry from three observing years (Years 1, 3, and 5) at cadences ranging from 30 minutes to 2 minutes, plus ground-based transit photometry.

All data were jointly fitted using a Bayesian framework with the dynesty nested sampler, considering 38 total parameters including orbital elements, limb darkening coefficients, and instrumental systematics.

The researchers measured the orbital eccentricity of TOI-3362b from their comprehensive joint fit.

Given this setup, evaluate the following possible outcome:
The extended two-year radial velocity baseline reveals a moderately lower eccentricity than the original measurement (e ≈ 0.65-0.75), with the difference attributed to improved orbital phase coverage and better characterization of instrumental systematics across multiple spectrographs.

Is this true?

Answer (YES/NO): YES